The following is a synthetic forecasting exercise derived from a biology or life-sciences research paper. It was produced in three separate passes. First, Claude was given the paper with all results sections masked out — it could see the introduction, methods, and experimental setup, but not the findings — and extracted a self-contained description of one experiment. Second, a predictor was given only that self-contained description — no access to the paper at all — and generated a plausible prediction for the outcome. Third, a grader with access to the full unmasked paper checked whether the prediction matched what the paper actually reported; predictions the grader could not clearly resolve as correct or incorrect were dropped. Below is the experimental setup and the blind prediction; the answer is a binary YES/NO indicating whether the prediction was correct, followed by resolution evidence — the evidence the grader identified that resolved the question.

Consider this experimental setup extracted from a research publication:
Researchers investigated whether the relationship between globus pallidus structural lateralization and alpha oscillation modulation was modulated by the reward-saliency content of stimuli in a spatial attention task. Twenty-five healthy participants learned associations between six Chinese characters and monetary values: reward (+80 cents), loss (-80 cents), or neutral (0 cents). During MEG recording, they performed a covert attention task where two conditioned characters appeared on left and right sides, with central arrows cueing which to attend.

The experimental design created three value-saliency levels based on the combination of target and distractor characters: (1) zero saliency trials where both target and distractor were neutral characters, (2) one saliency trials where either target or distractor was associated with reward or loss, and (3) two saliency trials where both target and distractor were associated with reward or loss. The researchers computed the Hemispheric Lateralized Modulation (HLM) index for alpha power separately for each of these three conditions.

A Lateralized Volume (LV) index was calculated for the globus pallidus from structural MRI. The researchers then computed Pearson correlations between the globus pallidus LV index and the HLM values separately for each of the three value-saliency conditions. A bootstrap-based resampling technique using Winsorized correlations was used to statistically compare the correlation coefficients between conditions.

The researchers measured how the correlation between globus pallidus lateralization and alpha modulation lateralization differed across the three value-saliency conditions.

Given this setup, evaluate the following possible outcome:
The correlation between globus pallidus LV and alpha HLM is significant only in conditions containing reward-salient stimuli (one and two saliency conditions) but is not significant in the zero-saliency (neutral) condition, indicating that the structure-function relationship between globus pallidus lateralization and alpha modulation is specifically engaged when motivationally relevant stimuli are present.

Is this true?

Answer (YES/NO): NO